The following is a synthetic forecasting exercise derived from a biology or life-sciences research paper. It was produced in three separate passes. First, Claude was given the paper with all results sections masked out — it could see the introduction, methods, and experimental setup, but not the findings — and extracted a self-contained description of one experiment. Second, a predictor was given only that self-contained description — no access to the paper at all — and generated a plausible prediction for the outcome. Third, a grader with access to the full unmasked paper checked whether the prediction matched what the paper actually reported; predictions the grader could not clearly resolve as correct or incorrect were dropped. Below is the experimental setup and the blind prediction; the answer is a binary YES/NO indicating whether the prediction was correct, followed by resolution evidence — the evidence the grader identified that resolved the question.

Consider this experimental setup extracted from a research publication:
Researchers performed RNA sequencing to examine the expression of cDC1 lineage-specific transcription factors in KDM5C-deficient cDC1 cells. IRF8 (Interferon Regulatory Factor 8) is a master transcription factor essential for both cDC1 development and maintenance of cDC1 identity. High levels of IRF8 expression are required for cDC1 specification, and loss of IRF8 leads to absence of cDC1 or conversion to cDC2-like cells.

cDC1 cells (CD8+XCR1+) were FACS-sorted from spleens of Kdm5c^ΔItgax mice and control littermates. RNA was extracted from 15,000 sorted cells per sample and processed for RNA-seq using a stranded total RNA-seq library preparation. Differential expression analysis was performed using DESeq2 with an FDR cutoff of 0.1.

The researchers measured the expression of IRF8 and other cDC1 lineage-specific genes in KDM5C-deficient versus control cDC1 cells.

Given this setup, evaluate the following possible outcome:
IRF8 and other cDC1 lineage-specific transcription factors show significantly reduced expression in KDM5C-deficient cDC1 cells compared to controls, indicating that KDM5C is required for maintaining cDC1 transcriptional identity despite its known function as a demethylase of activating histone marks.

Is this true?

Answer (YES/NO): YES